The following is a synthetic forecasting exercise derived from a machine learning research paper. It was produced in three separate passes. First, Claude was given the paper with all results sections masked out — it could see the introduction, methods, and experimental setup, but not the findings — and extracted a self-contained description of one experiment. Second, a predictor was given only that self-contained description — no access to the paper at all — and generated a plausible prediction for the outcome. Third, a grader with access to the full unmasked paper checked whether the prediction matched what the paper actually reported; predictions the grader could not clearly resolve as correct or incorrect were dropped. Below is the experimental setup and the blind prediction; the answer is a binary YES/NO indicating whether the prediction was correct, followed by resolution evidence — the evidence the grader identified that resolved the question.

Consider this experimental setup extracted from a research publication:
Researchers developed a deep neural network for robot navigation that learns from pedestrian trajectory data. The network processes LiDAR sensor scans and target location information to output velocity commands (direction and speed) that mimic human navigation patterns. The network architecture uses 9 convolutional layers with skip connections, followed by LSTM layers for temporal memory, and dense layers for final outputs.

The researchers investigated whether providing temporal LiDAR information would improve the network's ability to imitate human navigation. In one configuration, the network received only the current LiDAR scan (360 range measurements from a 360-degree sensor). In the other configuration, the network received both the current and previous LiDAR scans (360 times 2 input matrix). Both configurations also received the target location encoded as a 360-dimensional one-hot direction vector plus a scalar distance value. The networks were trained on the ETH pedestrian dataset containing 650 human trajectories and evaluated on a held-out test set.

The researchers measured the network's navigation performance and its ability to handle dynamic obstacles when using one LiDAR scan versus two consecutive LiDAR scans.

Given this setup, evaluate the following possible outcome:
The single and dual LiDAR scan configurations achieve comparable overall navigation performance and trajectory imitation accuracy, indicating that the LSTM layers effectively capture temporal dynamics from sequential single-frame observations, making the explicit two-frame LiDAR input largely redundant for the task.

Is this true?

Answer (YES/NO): NO